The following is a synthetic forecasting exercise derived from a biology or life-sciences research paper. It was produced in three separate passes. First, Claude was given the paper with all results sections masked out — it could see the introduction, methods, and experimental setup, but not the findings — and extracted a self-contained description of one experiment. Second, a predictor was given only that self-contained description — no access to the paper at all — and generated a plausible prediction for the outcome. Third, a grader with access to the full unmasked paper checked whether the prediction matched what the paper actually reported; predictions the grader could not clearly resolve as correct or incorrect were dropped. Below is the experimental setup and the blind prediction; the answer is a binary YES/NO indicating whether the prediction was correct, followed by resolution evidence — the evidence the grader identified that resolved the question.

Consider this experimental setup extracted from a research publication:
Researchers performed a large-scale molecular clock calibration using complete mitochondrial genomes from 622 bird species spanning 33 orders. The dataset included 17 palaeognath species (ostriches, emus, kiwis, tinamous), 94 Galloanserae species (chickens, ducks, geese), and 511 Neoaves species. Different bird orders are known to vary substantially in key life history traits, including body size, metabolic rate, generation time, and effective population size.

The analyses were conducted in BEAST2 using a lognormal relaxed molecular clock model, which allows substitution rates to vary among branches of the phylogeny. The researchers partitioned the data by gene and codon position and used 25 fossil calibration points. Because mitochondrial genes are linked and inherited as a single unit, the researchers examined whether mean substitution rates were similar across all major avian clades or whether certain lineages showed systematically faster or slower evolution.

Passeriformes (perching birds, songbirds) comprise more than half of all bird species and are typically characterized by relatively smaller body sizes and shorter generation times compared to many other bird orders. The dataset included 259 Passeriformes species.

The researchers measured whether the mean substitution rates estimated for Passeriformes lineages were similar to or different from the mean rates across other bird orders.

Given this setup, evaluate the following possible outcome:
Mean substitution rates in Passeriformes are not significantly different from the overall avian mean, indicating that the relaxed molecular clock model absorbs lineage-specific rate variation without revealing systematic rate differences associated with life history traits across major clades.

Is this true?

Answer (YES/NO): YES